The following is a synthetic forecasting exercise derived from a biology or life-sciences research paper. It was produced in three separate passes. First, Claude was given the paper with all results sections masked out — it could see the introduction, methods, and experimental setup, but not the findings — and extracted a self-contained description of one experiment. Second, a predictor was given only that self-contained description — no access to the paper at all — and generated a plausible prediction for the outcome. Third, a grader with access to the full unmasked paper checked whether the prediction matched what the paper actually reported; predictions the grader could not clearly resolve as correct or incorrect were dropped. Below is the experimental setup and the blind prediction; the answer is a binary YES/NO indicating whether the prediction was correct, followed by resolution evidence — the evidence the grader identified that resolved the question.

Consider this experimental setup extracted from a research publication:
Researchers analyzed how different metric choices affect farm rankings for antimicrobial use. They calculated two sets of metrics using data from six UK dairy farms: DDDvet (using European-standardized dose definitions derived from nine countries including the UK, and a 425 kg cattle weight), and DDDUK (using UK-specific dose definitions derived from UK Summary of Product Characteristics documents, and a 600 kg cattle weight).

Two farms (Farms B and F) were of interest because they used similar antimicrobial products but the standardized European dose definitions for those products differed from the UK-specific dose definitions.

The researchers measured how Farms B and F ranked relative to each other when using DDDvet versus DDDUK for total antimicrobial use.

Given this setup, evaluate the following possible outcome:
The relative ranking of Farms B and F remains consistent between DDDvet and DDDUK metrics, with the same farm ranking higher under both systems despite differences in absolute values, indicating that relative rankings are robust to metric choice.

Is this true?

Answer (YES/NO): NO